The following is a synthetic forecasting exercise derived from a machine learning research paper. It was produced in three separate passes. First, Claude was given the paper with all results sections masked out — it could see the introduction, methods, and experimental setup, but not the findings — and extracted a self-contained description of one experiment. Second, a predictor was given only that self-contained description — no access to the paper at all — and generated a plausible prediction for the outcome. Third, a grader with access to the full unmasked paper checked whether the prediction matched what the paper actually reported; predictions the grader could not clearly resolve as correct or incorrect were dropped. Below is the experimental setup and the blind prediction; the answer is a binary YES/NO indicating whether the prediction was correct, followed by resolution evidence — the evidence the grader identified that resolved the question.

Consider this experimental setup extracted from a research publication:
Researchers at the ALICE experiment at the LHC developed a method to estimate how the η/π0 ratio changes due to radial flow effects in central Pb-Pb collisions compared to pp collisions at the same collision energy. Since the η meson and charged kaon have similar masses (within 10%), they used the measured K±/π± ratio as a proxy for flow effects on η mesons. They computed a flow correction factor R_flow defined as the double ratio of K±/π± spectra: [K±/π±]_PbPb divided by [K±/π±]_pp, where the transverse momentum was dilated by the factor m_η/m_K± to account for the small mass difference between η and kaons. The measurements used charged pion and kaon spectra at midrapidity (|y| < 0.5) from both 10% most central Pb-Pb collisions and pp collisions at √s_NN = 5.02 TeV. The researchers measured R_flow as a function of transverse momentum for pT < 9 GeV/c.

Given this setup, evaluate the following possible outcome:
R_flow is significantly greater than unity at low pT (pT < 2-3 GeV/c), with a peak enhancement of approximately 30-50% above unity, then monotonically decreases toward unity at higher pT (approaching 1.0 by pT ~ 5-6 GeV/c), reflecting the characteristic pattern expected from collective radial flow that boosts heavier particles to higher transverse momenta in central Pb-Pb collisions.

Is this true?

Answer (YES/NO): NO